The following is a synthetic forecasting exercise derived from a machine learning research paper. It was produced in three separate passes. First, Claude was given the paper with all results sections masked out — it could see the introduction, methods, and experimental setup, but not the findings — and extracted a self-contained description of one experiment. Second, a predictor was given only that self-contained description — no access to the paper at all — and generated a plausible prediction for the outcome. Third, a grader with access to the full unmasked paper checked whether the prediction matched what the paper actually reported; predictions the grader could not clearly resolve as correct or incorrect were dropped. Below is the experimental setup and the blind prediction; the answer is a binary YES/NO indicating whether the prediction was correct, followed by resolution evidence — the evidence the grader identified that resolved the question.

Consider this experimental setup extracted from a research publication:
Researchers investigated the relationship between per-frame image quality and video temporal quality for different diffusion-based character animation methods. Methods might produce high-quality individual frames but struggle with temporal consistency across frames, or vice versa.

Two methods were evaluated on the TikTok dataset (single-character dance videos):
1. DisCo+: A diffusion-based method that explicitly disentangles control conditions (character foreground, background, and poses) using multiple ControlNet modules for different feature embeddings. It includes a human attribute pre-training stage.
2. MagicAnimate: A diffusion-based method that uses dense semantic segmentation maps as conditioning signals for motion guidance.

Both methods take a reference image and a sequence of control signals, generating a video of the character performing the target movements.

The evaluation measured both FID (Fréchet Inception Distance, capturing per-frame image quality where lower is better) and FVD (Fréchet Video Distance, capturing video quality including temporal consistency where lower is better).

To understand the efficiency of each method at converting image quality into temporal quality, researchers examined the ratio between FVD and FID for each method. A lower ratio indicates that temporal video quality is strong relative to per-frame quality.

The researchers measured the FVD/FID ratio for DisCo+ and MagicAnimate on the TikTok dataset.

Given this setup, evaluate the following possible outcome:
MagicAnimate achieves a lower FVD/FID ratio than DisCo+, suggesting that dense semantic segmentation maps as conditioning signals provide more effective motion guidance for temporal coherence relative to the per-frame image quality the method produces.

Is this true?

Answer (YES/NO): YES